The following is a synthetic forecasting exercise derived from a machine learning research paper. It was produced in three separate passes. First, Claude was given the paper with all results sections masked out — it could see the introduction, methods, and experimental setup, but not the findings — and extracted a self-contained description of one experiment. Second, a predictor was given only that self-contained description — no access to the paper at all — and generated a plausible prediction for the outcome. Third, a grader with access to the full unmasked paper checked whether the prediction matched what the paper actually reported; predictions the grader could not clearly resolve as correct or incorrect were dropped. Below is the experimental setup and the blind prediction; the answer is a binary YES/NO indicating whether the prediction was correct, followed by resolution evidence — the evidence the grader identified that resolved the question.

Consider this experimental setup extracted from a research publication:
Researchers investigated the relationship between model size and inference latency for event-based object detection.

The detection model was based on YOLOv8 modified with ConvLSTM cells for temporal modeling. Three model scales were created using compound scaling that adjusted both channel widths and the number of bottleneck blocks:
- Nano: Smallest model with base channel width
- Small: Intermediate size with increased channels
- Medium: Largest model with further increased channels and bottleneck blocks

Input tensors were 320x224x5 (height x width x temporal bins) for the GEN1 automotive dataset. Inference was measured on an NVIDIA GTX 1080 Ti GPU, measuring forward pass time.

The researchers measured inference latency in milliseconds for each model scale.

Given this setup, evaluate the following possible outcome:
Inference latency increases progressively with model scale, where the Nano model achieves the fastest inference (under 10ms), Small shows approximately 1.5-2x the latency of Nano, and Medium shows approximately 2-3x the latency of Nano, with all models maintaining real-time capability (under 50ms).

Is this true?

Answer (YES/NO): NO